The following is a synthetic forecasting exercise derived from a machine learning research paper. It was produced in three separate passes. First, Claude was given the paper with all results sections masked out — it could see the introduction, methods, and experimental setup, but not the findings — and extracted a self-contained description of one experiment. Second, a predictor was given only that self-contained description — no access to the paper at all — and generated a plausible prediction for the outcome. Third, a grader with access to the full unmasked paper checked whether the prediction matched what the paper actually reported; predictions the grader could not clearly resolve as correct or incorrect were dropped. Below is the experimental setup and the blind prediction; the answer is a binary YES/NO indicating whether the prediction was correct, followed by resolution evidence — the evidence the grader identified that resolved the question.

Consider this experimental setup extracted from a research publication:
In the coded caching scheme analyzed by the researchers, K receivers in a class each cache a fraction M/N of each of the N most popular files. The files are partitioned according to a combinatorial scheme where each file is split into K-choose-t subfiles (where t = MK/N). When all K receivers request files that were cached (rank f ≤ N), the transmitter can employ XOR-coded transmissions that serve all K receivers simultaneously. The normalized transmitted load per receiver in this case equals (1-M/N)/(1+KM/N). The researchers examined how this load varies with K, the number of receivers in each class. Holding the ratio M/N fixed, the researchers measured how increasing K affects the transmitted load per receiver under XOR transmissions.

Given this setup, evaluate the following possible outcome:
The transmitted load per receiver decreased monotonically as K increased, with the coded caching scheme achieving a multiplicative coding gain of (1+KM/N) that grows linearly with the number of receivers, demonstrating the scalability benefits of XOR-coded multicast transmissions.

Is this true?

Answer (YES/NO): YES